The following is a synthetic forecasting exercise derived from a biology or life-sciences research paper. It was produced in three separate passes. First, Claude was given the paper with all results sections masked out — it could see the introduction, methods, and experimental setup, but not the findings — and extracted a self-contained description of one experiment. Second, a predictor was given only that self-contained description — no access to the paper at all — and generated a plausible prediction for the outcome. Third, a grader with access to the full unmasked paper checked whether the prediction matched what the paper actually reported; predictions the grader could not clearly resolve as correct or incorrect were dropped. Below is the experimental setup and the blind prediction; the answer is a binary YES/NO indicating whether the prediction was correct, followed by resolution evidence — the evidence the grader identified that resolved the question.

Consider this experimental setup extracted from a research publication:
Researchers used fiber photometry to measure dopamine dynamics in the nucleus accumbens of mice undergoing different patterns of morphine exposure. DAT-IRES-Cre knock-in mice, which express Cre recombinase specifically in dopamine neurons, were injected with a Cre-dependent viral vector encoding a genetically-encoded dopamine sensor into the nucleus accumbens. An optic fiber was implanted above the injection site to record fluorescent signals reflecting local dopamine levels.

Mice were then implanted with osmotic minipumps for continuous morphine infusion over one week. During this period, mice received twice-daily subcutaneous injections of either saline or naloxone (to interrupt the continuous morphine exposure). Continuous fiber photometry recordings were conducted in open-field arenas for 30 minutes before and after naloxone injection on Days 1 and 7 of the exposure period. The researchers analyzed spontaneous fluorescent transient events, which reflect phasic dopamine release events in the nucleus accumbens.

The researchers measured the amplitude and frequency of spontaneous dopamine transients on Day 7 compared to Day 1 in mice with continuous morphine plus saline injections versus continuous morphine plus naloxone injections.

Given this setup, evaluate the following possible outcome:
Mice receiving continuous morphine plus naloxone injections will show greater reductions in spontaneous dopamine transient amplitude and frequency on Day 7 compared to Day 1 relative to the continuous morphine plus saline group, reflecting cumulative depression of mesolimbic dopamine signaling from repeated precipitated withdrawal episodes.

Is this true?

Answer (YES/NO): NO